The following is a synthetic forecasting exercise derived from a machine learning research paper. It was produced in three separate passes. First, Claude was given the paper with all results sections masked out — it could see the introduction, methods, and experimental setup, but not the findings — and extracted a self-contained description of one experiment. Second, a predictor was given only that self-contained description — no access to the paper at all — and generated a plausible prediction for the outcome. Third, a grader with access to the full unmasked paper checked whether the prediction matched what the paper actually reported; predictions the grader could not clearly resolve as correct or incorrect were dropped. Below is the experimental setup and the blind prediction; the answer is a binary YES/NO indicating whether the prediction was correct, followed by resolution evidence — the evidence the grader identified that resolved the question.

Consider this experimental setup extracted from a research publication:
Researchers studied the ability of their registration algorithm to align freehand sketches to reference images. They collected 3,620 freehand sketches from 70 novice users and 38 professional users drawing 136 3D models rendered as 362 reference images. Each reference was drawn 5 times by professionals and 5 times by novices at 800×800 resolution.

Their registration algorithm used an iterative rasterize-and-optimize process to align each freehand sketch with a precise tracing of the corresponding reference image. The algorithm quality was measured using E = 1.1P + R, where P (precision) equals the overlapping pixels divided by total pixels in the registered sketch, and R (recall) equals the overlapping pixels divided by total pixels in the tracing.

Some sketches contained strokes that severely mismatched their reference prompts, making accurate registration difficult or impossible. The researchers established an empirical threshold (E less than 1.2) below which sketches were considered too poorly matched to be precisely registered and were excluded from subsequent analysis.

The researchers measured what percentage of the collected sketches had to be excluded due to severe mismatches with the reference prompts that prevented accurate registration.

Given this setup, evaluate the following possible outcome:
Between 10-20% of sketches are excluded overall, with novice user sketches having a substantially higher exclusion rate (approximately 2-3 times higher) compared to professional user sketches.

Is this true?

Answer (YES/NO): NO